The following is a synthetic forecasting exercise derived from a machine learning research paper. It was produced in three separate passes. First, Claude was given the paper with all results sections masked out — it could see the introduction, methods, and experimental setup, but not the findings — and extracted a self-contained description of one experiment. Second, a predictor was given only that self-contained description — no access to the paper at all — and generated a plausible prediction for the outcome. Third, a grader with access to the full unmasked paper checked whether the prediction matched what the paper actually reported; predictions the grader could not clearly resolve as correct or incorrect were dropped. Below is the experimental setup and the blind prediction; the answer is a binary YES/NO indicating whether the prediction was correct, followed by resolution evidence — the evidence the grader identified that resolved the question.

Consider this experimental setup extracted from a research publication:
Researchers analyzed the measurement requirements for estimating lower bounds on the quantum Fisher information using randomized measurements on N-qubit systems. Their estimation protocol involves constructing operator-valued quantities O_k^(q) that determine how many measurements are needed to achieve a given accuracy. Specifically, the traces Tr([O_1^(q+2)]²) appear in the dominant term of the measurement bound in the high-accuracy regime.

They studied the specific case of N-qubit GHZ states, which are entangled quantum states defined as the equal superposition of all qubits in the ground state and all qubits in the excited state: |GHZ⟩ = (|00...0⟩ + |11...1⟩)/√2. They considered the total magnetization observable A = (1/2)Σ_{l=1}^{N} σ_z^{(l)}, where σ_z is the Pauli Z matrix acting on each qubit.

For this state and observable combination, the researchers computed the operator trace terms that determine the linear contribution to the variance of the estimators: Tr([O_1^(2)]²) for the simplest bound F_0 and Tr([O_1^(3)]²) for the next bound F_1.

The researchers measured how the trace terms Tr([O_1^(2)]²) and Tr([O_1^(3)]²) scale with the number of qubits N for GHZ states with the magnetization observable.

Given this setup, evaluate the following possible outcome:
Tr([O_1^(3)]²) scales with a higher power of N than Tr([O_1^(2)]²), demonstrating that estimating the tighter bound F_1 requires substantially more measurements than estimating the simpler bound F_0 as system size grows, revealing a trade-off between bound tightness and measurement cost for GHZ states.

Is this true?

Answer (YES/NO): NO